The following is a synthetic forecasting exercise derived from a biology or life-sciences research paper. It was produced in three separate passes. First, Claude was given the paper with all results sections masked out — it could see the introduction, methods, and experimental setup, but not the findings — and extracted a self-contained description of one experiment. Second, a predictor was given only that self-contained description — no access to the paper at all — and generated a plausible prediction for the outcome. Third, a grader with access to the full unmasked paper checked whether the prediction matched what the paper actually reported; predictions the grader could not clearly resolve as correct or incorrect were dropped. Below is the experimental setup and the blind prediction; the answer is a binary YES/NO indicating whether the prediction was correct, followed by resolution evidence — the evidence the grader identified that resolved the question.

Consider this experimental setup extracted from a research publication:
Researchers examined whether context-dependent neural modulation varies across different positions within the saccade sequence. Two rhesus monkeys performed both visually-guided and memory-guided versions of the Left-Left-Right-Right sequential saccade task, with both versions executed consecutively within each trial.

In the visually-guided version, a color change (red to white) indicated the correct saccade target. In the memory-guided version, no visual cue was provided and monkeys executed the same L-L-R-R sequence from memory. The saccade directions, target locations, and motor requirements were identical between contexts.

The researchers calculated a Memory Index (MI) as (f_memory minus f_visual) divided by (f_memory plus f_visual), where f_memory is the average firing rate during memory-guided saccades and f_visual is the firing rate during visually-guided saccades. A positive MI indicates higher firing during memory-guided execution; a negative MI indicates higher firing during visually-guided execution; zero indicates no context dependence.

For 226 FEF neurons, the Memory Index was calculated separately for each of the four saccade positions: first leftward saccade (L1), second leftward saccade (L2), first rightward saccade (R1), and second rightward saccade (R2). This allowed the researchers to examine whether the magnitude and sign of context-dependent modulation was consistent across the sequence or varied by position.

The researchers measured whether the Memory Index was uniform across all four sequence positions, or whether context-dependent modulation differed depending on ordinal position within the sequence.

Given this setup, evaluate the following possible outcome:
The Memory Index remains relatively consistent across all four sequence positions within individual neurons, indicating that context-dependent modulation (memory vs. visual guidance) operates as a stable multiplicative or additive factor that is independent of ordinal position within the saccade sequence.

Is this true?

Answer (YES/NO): NO